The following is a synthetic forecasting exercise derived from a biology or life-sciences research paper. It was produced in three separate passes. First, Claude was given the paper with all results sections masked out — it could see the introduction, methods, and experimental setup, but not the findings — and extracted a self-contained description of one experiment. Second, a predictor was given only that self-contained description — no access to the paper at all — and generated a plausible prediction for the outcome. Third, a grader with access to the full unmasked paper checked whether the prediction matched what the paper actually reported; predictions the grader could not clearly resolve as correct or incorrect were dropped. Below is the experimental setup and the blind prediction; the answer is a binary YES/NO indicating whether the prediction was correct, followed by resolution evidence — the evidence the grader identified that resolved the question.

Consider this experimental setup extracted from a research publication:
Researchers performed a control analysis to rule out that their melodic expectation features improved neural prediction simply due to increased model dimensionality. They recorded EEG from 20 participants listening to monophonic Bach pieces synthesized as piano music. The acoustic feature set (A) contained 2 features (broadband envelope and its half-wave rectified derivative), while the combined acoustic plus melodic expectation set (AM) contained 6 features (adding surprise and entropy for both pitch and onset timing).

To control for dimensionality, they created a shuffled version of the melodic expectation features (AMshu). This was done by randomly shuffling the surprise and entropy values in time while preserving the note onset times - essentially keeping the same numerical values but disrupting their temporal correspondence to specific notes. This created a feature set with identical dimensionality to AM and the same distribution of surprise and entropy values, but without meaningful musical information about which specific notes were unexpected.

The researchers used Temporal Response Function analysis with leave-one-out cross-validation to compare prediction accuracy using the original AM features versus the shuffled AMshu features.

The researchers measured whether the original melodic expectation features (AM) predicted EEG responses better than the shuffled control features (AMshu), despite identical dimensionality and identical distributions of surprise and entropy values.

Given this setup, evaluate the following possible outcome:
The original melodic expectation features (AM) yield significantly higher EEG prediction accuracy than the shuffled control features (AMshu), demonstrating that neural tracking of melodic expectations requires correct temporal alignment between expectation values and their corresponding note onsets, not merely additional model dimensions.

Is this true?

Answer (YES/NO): YES